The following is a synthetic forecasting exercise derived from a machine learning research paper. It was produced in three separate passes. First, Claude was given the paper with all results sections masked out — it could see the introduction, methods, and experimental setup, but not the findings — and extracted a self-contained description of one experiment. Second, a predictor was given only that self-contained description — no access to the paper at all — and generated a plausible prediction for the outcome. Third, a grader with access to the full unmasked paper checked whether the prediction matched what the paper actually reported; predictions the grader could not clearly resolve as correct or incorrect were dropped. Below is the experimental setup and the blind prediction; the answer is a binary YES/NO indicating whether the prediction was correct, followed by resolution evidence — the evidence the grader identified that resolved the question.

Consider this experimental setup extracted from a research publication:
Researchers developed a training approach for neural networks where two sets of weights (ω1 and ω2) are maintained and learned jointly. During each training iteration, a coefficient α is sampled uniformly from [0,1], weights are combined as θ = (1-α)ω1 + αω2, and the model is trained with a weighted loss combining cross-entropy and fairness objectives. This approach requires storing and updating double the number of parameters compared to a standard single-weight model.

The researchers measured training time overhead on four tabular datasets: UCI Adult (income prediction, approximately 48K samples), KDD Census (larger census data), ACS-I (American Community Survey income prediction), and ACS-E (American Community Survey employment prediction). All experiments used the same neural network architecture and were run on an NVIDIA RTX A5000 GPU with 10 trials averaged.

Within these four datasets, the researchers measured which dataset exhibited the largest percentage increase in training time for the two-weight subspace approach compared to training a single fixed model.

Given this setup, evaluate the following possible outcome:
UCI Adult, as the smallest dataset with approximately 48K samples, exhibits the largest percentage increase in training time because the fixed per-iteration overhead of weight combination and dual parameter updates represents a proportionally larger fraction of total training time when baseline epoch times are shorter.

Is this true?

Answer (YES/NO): NO